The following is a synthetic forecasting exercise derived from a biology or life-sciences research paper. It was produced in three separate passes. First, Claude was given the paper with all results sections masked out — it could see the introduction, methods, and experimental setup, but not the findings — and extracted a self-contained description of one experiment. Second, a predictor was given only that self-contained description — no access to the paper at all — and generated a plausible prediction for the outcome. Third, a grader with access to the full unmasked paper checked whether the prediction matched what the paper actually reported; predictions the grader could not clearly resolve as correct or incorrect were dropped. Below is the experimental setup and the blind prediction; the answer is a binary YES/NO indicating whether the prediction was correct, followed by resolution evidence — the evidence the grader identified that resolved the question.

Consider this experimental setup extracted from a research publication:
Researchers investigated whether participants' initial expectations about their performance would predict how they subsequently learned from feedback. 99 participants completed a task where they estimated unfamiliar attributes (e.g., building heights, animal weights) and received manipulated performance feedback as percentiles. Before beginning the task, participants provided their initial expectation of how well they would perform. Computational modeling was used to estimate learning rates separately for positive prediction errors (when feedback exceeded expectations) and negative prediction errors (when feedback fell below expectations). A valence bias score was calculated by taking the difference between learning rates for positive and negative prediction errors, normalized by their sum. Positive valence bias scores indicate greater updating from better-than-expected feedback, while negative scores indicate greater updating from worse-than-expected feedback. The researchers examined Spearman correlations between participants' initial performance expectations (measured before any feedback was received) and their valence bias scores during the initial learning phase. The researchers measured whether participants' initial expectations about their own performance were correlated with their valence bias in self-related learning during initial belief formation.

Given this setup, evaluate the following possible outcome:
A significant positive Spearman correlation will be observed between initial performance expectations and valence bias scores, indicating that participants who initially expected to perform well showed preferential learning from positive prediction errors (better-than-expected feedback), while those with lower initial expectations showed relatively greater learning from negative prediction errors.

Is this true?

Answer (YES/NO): YES